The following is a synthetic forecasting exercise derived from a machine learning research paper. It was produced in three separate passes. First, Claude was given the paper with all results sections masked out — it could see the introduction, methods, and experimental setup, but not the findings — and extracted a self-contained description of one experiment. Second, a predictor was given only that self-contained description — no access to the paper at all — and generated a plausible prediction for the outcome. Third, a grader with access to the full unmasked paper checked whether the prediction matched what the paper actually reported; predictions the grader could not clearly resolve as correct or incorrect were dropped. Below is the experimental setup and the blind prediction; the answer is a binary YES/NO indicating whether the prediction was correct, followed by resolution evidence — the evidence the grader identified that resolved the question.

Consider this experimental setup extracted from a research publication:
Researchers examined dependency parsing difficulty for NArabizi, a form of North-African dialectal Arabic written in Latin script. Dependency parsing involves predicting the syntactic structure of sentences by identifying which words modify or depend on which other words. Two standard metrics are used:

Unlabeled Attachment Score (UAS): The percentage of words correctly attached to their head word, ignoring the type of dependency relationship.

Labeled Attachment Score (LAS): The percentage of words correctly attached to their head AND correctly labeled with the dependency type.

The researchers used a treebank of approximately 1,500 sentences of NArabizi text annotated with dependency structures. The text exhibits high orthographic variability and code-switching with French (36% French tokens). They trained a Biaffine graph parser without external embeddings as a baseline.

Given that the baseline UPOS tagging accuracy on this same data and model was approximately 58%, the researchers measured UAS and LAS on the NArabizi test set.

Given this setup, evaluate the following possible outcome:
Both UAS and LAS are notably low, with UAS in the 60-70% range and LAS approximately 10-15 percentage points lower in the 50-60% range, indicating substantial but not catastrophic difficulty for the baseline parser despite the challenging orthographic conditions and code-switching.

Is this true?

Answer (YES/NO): NO